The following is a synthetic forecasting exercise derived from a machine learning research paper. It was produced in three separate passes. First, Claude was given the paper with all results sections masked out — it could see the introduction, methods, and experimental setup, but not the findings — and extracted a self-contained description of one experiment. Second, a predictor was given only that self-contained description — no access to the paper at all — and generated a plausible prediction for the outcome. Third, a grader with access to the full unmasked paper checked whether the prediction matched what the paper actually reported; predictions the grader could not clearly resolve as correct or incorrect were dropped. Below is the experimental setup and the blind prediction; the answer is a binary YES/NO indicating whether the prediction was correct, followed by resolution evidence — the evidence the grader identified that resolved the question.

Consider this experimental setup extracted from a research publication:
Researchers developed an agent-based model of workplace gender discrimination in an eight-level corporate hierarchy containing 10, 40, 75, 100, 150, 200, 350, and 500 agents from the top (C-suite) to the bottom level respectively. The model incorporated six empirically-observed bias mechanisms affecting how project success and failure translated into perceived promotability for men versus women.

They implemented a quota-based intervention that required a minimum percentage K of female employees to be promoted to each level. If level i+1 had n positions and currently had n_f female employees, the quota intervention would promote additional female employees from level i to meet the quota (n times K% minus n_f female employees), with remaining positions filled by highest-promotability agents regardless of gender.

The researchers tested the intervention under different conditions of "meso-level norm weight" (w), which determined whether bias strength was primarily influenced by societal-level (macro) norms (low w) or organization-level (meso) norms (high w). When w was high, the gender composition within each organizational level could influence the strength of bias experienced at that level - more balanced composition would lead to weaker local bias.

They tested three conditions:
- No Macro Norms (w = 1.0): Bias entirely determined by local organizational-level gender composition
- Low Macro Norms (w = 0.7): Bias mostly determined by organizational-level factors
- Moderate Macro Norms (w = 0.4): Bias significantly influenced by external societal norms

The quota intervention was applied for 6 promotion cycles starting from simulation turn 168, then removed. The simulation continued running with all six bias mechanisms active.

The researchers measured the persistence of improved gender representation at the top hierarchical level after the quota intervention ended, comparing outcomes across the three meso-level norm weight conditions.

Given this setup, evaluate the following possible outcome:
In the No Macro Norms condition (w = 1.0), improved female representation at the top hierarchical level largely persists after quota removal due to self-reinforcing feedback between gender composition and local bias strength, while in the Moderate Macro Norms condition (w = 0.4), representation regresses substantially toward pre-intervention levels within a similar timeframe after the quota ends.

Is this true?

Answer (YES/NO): YES